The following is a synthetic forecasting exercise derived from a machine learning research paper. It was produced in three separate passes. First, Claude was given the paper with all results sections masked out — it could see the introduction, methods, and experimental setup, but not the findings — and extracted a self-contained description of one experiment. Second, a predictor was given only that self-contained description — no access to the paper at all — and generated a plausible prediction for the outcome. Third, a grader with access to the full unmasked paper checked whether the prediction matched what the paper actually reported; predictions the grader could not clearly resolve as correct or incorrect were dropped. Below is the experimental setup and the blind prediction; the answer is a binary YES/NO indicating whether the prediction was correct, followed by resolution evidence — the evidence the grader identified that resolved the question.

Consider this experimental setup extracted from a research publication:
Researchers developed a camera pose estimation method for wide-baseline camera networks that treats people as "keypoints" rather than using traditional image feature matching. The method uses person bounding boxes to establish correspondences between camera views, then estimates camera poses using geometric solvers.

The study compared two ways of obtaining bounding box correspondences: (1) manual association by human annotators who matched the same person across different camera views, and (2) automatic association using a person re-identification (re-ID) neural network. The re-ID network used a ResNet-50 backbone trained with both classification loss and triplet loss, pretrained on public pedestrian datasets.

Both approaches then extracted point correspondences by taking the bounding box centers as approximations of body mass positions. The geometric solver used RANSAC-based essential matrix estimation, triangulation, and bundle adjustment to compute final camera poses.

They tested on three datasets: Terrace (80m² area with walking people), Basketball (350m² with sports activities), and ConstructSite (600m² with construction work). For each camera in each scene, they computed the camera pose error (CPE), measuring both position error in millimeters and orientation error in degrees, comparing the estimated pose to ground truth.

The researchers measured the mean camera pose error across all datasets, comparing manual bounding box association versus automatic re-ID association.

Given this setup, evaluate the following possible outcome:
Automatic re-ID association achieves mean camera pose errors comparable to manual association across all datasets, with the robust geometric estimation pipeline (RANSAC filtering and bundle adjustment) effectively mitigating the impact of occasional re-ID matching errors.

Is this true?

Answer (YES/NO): YES